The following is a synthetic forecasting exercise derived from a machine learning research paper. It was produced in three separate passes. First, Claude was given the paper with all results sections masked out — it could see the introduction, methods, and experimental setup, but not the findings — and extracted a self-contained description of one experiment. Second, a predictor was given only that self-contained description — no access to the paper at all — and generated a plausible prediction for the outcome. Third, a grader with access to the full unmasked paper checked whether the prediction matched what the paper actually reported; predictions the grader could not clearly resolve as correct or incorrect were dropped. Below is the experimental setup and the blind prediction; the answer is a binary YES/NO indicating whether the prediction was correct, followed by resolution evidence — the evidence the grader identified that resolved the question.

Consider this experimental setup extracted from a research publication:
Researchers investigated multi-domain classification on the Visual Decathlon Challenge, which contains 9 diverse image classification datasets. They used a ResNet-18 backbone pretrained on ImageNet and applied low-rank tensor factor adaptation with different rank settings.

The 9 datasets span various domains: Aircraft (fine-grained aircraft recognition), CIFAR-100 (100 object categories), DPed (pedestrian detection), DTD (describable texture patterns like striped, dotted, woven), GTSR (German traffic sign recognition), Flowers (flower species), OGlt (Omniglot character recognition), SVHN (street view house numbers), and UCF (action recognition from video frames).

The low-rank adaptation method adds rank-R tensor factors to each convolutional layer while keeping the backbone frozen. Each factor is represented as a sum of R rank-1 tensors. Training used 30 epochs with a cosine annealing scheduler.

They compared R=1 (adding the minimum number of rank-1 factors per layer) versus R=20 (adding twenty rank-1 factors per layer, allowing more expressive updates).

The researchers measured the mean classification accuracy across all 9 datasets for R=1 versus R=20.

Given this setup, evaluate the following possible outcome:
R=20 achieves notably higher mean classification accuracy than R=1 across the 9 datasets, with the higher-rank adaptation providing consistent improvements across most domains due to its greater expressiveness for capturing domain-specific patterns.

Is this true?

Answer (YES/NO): YES